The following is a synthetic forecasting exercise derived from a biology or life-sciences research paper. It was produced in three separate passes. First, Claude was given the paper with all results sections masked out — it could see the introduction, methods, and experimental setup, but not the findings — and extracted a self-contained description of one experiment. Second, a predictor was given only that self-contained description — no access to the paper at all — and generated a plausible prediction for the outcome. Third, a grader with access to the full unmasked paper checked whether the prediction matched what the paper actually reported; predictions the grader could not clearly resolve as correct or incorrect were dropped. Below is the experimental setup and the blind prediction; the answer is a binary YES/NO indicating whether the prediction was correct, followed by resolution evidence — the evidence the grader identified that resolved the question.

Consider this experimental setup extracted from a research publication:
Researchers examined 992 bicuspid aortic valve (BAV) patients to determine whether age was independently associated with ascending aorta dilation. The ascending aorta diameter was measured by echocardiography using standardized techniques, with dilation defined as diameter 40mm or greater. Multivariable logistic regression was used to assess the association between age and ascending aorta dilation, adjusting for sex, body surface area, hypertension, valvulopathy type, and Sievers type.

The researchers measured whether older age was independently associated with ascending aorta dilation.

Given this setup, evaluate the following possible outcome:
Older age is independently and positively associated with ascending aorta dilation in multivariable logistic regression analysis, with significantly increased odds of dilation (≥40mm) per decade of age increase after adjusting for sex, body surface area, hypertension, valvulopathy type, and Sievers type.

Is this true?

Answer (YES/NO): YES